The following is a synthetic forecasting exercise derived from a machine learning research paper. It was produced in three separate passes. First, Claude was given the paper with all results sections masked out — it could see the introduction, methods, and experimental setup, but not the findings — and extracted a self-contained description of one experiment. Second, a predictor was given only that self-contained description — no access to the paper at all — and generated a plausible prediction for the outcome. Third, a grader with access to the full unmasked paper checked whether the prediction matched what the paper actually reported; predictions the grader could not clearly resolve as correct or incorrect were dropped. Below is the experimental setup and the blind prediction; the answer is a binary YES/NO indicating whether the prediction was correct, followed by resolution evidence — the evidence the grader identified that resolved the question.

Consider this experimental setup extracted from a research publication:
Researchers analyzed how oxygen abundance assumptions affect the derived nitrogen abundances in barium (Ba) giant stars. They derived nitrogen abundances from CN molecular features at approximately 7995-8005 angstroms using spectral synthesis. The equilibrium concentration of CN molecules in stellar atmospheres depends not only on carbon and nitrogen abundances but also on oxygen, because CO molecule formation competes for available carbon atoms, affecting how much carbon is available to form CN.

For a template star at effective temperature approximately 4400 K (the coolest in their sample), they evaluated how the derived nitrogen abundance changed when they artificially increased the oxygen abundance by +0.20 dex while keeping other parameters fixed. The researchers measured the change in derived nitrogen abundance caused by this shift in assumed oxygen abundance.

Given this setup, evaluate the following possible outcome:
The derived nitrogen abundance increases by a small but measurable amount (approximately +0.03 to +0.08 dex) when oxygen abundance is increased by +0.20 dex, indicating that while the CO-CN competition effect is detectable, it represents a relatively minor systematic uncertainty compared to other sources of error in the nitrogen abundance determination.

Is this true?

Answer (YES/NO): NO